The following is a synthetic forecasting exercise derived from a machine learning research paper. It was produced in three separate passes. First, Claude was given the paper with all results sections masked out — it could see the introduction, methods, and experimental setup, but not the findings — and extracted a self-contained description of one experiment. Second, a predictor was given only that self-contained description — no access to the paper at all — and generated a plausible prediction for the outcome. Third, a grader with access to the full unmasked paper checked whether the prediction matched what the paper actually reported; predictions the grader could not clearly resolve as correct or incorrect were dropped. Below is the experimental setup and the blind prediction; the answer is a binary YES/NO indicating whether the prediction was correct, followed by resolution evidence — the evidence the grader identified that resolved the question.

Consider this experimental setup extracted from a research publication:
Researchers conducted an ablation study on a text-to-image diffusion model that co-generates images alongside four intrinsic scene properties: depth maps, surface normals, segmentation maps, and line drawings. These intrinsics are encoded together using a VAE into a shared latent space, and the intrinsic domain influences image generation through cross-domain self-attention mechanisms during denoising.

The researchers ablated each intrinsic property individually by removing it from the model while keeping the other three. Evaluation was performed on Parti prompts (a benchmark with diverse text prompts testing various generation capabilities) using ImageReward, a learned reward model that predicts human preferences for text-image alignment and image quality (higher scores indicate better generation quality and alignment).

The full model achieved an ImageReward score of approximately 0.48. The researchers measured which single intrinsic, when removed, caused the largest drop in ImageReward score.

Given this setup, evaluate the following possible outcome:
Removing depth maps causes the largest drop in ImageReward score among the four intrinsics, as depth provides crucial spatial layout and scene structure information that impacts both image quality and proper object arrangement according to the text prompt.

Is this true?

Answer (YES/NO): YES